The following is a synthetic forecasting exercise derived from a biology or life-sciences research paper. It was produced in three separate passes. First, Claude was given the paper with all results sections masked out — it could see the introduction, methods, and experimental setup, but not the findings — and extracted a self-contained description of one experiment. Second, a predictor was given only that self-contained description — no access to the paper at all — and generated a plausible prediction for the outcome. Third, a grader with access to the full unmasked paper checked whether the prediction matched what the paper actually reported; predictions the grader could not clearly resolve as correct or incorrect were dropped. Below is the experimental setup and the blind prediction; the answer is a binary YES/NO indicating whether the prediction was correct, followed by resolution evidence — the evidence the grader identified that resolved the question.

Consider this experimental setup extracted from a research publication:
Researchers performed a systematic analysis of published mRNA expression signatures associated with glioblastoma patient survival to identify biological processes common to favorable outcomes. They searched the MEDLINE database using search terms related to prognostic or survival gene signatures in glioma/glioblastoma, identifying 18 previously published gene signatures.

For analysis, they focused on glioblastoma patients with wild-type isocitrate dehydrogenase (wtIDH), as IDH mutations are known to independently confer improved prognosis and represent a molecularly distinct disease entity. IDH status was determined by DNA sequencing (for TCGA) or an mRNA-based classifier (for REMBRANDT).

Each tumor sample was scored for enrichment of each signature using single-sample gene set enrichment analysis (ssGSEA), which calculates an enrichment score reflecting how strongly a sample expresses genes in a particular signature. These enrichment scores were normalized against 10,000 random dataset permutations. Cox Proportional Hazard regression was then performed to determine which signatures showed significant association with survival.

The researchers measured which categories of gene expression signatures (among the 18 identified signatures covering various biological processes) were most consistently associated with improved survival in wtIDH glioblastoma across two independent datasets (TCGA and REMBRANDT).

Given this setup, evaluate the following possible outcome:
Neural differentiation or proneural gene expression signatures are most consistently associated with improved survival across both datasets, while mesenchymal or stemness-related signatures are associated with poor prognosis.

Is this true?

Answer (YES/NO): NO